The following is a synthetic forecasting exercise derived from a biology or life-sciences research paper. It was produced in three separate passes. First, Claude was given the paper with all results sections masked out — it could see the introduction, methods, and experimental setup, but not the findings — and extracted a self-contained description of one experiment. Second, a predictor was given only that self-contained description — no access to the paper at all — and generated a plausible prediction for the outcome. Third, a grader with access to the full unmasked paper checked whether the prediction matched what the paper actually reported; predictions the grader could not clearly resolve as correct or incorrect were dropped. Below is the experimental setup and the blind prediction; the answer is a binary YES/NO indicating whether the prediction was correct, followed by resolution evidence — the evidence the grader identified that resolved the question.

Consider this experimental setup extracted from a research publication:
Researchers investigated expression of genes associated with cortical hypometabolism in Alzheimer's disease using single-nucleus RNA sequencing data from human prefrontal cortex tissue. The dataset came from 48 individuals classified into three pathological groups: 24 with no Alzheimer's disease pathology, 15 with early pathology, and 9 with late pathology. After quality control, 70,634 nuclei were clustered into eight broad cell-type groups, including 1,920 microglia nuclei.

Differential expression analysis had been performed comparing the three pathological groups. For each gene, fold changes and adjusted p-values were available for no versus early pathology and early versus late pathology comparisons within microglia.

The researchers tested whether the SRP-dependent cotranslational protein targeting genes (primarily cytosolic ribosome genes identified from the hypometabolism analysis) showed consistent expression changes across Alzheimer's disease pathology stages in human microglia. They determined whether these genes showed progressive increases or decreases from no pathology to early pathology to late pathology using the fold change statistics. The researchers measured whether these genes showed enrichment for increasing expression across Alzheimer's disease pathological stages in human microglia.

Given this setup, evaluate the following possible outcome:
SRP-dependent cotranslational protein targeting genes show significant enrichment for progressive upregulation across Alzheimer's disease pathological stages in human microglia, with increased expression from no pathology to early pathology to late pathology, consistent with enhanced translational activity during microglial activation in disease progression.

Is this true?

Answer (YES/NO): YES